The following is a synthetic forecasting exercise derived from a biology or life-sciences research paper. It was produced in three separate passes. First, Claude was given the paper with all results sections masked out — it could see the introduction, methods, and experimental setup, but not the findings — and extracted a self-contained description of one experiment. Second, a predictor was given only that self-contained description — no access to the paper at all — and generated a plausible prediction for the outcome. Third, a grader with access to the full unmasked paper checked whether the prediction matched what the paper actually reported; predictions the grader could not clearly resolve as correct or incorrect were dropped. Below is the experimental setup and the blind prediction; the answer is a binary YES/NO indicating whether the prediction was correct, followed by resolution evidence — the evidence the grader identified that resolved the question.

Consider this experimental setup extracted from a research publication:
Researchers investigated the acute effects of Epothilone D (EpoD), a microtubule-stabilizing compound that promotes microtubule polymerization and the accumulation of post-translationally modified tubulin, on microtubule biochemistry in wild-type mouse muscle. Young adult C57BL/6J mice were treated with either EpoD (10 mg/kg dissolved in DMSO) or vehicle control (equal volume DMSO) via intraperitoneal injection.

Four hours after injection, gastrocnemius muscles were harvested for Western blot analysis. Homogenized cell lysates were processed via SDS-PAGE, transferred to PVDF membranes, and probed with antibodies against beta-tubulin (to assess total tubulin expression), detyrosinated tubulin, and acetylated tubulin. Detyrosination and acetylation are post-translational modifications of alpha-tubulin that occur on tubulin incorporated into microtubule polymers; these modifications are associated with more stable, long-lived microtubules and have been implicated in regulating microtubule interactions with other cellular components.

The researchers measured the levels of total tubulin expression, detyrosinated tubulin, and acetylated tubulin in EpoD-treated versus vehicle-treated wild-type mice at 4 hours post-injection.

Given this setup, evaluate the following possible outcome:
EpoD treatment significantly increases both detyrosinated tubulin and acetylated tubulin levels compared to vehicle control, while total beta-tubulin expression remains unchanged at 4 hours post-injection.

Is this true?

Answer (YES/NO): YES